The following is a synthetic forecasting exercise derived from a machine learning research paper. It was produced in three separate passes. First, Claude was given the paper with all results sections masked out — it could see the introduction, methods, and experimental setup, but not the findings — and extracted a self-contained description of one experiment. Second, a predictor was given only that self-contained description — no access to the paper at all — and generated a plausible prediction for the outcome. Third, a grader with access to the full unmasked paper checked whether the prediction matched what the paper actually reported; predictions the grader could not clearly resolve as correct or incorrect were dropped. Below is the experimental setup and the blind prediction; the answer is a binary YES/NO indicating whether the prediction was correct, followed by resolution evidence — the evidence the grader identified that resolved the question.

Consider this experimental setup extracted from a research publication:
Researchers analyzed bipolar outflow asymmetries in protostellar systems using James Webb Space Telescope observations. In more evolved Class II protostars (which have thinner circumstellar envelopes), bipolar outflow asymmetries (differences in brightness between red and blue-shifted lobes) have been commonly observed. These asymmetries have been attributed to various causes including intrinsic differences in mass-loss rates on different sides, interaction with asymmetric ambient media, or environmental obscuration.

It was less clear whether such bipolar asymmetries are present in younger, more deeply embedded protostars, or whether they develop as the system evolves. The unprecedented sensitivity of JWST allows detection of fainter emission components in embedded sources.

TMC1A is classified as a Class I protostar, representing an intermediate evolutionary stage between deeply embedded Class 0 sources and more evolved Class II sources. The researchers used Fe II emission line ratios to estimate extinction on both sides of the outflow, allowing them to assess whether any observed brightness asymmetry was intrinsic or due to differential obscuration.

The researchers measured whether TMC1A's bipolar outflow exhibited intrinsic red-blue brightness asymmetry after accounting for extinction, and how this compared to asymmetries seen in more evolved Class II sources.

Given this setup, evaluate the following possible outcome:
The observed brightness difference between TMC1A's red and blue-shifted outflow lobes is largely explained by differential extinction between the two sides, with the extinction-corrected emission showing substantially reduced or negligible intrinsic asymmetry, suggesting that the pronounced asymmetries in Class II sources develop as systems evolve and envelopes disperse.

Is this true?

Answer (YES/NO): NO